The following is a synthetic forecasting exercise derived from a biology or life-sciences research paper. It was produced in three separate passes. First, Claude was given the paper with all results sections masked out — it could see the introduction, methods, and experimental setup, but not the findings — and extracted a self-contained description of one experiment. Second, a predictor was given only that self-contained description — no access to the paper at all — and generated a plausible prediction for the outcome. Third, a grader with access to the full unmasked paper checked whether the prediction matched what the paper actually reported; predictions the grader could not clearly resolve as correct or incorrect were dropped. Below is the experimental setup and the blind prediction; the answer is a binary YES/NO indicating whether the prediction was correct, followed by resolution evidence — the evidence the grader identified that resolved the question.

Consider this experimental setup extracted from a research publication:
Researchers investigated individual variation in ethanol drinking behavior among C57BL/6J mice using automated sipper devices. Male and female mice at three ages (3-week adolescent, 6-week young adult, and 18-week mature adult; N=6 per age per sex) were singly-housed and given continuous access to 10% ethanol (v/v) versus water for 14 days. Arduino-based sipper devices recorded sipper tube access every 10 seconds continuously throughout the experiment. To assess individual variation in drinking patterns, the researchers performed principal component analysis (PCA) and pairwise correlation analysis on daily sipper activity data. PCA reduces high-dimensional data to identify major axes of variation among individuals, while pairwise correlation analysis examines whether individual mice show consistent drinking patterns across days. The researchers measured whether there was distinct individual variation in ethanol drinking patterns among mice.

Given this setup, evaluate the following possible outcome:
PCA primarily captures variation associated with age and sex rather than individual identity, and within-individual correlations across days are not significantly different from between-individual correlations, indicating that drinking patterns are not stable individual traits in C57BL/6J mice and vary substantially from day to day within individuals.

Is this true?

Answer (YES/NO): NO